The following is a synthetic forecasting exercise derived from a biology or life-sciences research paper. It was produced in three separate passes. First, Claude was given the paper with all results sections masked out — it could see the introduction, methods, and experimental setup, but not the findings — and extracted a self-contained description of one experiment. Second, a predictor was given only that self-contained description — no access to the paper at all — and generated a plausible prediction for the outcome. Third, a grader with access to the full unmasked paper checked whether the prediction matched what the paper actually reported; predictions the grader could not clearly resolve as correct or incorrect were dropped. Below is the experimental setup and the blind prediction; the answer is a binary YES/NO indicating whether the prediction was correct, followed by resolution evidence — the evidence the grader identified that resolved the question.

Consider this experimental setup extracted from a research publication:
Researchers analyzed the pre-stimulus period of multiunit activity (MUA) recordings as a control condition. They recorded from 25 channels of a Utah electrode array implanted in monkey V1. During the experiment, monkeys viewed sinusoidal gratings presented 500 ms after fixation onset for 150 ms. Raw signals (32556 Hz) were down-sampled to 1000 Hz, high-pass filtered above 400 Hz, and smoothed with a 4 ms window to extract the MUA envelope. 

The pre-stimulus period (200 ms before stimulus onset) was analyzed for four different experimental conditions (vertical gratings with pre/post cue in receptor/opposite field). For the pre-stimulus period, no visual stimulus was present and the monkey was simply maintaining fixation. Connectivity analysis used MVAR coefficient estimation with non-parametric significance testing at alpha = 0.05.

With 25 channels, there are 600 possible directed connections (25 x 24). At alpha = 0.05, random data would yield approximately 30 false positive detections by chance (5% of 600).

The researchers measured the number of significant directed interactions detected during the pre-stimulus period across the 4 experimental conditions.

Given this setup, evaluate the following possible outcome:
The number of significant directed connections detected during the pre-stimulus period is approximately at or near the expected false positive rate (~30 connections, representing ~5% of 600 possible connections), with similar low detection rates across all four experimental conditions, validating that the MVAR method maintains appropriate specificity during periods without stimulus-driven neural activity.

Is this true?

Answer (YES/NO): YES